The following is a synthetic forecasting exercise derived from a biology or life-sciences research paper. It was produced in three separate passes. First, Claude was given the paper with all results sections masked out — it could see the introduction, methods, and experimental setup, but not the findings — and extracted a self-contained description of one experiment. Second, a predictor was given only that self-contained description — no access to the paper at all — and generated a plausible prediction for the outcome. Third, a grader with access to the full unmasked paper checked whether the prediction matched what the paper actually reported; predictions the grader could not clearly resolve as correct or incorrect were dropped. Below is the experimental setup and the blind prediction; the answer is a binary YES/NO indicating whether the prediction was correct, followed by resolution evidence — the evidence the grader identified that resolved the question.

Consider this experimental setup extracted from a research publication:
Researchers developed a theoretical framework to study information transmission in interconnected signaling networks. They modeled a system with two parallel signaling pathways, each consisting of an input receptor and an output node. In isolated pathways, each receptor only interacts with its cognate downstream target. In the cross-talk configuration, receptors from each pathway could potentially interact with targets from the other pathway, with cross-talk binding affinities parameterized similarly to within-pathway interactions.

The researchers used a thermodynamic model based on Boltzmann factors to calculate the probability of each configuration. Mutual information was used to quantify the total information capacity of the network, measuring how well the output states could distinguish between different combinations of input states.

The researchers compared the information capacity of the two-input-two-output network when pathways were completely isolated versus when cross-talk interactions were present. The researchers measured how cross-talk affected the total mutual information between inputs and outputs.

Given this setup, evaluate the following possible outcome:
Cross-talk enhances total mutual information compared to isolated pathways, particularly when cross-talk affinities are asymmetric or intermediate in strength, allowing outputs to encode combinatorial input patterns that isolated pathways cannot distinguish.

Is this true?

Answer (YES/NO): NO